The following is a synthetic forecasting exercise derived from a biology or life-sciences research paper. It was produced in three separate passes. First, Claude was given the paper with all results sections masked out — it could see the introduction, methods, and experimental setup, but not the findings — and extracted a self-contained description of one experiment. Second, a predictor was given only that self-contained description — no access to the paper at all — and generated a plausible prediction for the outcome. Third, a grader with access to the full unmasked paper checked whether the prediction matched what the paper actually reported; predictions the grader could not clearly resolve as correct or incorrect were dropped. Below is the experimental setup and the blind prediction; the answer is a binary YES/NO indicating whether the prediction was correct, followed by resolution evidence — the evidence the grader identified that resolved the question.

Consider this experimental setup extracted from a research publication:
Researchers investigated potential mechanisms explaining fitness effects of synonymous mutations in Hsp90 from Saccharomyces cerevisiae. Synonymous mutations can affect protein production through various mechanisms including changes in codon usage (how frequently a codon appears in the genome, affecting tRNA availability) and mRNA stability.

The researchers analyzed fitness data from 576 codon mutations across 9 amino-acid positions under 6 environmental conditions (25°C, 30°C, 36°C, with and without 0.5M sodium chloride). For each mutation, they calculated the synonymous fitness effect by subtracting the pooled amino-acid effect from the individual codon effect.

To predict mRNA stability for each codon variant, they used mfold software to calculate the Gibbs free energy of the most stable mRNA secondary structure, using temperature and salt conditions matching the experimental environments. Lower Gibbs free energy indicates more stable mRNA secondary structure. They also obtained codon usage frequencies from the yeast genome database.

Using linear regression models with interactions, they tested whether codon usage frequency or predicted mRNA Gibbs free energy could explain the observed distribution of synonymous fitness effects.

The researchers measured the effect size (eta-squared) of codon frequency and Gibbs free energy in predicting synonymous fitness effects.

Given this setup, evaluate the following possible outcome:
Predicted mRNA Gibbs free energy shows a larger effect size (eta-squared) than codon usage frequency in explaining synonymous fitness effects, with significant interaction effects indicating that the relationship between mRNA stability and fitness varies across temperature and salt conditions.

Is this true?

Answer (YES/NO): NO